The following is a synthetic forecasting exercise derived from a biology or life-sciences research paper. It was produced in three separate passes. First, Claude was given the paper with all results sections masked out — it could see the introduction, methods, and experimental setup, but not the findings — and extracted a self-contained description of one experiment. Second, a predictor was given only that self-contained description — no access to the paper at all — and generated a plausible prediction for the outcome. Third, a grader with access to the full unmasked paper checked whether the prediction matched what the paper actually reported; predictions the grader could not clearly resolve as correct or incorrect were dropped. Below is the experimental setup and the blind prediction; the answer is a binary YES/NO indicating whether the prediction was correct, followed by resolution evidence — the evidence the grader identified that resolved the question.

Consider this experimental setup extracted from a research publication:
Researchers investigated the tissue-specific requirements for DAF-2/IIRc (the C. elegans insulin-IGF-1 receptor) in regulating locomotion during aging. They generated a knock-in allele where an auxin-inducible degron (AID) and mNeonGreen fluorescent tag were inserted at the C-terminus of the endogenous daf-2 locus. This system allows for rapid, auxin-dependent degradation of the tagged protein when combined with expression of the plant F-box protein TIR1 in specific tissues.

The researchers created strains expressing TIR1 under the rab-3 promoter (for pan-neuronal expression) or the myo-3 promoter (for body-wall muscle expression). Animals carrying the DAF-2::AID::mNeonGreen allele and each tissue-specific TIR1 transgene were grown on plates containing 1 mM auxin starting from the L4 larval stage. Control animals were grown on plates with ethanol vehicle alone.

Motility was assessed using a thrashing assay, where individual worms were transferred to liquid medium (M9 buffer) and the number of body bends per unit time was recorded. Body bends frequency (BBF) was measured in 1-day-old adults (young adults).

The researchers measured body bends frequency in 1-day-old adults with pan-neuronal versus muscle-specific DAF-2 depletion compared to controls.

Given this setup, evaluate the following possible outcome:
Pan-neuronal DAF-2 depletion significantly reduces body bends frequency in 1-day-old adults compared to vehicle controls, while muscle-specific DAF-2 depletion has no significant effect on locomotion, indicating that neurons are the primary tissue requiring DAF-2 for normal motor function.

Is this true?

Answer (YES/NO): YES